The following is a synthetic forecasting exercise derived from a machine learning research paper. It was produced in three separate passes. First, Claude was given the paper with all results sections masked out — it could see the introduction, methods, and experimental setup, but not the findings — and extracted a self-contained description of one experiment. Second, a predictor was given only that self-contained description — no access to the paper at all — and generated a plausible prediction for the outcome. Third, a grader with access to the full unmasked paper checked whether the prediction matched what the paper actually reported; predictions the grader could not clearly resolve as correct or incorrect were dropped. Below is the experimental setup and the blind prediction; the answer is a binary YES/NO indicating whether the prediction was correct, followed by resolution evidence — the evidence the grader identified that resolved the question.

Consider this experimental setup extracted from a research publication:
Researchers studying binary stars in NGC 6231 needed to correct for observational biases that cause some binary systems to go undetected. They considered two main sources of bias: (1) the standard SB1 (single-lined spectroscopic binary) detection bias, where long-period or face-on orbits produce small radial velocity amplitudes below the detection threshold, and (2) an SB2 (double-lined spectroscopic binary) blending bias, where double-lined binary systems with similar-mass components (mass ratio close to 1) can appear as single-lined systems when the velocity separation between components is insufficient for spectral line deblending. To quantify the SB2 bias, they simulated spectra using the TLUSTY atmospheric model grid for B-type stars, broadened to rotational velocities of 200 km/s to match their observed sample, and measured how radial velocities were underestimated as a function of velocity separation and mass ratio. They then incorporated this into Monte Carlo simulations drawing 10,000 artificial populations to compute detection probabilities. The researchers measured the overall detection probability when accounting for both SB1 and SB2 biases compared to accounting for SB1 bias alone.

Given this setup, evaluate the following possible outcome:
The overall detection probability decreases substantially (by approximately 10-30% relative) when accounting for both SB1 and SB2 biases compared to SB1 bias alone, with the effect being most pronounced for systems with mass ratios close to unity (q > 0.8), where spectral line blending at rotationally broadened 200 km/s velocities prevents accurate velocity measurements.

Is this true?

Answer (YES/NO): YES